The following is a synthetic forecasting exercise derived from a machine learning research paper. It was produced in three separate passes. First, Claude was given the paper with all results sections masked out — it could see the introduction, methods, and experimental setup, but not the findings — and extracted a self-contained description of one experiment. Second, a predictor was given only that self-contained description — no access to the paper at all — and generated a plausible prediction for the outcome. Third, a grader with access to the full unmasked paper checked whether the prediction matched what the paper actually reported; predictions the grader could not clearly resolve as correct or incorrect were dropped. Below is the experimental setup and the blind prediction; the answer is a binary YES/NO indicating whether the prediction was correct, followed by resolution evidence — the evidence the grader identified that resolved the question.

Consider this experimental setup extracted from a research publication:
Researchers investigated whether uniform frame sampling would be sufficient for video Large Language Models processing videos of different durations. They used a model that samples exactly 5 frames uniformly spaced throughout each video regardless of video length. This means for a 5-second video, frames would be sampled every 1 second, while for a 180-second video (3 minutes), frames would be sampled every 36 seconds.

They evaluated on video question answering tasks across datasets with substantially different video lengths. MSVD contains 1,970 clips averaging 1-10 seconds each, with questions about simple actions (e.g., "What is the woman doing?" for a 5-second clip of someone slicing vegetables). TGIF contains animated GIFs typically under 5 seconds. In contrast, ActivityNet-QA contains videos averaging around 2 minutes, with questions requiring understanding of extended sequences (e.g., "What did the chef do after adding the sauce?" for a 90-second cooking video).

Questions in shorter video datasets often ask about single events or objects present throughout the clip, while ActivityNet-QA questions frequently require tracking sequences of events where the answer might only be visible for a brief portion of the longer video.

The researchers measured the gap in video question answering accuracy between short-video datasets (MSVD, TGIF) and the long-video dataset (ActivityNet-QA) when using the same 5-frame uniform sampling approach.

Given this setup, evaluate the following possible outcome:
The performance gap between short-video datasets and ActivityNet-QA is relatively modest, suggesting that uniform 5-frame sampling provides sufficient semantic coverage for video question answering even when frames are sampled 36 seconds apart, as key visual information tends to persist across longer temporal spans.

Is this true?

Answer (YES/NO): NO